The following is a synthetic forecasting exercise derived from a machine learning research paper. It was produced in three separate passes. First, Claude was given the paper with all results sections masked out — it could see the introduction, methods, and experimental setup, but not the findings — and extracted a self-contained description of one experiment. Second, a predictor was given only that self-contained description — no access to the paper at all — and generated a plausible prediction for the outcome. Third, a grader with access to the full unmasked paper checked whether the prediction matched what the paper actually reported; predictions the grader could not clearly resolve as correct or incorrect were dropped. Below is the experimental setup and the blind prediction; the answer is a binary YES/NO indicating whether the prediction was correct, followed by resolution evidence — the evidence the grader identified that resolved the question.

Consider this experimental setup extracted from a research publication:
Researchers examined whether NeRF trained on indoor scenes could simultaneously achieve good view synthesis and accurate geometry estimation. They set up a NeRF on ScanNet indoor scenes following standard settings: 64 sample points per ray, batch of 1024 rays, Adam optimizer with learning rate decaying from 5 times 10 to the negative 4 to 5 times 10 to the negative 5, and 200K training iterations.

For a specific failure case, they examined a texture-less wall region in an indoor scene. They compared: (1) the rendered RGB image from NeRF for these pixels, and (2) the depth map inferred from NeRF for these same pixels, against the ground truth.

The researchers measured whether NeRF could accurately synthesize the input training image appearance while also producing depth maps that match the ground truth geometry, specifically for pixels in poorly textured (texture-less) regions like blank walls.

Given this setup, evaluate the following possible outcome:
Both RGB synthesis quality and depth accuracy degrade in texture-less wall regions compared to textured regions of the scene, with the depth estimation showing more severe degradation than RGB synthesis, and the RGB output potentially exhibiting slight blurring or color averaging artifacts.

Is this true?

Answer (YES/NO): NO